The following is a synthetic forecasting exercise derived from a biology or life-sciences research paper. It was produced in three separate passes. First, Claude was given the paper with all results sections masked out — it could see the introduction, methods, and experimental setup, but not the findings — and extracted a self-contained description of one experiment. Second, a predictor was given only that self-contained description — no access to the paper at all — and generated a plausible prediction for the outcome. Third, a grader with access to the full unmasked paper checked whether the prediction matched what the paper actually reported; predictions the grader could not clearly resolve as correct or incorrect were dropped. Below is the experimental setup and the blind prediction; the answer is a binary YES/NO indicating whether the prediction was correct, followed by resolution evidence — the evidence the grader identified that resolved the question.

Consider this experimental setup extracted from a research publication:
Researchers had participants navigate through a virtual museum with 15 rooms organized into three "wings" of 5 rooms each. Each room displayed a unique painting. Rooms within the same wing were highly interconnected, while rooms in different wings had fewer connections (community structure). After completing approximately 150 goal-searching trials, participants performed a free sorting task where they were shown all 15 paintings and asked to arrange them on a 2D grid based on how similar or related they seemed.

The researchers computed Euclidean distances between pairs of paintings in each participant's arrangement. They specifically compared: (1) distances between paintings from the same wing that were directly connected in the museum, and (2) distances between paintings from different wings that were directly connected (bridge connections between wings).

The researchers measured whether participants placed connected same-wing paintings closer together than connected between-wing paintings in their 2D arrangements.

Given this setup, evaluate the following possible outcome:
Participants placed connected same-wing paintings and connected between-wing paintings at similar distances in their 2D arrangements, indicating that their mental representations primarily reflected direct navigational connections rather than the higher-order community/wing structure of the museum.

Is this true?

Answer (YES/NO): NO